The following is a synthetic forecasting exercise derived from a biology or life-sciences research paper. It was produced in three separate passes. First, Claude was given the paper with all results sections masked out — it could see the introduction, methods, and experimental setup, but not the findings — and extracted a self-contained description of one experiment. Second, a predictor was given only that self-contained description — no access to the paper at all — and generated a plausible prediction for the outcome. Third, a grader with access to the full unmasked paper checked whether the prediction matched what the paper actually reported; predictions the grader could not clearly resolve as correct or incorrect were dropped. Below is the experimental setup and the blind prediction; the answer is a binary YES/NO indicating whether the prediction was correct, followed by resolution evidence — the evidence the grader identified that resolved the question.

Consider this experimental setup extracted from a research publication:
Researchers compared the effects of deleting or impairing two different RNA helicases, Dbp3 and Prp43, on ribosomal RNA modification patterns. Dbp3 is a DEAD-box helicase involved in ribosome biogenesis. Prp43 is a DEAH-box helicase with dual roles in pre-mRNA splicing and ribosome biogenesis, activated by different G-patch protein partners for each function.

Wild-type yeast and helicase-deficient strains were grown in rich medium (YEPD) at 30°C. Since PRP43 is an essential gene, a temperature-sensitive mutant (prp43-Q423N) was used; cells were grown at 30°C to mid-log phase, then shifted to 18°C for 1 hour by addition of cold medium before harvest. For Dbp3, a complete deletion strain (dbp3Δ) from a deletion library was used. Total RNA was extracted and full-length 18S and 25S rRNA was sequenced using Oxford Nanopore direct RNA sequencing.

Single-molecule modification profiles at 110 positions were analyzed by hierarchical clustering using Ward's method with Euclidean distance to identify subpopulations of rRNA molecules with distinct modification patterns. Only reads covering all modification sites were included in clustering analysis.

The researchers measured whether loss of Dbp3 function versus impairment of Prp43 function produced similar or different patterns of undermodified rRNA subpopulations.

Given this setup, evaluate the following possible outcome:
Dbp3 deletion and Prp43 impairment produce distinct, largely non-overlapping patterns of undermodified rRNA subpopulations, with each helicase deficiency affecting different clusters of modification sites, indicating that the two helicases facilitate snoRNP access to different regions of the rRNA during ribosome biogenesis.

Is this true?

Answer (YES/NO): NO